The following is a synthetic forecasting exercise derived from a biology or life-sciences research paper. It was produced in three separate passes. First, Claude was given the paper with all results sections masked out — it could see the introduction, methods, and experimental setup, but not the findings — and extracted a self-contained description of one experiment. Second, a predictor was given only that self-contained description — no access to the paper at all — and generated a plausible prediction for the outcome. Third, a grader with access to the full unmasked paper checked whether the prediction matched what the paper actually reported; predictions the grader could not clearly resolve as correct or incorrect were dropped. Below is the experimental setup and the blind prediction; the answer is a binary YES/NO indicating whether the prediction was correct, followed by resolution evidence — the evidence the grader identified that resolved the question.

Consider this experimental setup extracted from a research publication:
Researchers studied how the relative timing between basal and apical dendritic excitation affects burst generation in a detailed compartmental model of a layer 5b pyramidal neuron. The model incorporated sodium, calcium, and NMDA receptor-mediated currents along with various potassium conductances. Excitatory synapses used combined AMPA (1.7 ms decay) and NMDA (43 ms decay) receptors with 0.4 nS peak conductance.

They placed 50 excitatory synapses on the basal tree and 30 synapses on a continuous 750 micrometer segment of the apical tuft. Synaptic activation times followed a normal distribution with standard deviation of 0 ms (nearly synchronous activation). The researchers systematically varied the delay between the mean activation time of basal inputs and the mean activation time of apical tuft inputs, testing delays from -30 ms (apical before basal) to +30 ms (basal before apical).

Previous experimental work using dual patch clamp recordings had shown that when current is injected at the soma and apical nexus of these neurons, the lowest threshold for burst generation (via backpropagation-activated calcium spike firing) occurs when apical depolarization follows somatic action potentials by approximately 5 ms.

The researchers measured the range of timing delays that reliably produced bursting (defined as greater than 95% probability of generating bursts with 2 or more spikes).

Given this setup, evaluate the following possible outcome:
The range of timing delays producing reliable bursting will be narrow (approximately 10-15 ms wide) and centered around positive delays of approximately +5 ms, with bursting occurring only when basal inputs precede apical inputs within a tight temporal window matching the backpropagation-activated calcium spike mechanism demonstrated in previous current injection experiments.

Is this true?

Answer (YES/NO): NO